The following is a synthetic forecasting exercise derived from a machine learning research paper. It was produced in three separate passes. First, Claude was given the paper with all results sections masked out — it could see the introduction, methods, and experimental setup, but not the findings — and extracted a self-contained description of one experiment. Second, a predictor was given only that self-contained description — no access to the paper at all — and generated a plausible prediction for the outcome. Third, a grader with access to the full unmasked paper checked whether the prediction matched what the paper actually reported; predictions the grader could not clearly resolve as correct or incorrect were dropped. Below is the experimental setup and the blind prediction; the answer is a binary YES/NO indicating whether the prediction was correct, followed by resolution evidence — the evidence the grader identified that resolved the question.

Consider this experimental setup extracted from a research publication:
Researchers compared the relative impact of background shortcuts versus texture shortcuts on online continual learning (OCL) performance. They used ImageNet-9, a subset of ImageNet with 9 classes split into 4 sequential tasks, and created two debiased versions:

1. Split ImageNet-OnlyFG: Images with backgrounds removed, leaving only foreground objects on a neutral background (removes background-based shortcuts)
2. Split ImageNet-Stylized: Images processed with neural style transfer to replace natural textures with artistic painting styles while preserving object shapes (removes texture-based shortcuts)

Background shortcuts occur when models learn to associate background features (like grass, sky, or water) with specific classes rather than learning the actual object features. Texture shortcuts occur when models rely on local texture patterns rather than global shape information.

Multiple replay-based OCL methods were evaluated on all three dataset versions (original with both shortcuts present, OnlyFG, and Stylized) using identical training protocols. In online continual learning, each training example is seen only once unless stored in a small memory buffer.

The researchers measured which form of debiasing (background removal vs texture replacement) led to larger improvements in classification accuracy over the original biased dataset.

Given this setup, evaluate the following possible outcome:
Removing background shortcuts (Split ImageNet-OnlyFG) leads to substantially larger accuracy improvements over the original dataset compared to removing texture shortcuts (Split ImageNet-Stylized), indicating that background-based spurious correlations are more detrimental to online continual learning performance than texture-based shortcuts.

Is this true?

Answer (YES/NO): YES